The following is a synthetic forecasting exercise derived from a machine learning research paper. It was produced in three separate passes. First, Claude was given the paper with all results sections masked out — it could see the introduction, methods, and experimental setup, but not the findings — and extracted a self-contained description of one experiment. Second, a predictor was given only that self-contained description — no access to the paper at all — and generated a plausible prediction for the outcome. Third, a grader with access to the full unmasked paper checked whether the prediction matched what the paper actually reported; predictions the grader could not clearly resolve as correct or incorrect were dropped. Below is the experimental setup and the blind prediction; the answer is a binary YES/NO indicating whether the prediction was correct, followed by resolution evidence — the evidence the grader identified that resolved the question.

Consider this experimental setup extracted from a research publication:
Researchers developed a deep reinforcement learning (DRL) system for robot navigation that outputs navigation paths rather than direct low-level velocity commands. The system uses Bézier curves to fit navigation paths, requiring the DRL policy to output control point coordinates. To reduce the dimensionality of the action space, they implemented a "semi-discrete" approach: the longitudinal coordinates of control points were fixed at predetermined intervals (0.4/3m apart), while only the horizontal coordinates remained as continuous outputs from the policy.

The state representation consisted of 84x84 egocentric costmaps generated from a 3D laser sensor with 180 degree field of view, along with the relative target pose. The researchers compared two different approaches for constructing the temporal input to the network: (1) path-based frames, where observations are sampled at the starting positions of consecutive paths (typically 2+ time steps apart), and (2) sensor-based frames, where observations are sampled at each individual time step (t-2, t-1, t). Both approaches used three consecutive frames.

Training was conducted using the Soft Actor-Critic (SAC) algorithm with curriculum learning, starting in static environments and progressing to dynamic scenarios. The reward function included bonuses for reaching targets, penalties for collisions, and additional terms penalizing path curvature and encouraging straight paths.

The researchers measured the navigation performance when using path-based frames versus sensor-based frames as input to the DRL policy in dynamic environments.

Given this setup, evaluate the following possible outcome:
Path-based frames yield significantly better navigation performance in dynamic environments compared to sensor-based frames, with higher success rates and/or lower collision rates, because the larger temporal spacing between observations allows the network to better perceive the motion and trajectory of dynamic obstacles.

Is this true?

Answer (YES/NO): YES